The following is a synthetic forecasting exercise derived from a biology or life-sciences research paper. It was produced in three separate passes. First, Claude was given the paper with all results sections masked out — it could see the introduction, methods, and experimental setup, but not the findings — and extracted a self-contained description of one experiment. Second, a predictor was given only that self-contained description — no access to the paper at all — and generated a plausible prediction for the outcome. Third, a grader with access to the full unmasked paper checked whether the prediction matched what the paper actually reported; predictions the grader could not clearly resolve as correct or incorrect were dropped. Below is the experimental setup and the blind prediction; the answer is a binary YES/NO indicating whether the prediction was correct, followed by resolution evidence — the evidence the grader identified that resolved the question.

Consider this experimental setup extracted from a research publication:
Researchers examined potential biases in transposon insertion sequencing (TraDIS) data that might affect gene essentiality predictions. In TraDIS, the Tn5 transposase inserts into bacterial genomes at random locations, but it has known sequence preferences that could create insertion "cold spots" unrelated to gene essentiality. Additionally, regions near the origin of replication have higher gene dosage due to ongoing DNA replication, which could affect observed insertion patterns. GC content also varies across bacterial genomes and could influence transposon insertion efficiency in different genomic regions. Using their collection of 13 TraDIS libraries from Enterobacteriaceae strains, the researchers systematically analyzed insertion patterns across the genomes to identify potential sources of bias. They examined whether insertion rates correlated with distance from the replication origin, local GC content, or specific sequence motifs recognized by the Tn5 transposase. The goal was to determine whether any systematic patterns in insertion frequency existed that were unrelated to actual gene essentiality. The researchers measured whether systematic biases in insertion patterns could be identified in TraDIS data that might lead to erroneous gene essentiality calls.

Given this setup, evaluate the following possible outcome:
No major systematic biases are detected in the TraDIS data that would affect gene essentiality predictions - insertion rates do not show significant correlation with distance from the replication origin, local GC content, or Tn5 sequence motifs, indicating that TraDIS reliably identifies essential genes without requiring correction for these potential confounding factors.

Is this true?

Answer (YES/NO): NO